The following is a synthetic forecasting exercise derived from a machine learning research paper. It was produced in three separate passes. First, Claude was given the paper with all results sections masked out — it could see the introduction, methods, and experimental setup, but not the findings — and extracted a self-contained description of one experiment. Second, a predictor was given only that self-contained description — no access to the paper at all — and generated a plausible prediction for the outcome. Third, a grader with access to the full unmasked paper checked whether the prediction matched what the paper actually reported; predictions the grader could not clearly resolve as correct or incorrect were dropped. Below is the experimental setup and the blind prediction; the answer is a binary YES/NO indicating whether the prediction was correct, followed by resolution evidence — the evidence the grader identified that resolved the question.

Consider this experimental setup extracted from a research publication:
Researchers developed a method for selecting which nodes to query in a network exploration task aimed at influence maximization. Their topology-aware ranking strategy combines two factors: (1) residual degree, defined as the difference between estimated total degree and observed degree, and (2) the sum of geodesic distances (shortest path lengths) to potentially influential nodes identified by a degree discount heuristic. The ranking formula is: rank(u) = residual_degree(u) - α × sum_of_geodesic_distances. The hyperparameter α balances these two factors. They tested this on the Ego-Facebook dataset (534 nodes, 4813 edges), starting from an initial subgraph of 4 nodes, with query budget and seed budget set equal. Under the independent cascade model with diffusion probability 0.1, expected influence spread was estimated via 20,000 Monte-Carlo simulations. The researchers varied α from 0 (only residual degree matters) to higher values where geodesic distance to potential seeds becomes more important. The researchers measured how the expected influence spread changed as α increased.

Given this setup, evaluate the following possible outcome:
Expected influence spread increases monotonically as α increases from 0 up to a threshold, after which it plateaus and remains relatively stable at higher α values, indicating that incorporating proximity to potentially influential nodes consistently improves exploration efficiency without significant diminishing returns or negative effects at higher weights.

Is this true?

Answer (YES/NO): NO